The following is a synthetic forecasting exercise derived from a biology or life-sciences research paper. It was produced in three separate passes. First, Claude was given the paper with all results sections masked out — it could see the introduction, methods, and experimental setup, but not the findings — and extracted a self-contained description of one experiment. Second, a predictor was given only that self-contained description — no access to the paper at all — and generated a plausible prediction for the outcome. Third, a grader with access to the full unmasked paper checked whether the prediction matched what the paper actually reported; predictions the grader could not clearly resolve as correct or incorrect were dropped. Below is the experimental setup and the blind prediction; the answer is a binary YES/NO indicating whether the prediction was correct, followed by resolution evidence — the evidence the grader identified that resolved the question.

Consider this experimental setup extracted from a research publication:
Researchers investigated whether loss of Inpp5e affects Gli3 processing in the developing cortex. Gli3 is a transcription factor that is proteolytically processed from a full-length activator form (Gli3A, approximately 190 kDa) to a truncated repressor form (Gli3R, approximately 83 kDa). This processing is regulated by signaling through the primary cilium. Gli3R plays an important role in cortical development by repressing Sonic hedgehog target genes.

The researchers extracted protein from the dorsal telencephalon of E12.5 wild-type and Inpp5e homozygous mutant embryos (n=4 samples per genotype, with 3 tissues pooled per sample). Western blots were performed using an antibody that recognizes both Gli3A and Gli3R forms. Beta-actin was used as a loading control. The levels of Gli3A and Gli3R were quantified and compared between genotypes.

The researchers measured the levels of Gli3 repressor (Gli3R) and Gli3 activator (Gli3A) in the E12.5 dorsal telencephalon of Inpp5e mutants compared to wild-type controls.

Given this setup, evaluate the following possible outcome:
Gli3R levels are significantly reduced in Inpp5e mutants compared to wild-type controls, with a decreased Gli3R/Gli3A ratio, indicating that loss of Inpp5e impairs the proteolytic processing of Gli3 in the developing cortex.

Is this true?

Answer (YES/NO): YES